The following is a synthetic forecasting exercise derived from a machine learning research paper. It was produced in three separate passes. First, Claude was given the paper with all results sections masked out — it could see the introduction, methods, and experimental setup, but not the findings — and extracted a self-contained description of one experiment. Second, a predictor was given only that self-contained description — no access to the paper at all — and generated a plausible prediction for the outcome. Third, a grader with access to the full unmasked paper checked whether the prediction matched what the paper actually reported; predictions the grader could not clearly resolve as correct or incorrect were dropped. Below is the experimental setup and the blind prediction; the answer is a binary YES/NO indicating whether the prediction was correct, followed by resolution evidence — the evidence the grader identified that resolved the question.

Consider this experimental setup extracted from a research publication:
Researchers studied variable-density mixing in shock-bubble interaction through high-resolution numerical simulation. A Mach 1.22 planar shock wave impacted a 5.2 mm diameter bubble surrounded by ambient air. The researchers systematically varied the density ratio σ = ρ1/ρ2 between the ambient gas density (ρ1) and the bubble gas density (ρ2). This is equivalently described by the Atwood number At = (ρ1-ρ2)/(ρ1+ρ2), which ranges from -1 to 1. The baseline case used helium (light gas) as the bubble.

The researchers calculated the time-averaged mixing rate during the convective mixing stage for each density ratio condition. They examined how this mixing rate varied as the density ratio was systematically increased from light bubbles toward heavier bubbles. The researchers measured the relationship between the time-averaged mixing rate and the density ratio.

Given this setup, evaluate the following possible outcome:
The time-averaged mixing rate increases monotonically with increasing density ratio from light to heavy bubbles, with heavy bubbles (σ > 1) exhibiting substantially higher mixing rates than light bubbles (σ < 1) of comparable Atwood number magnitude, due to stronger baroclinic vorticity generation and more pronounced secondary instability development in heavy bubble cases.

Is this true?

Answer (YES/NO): NO